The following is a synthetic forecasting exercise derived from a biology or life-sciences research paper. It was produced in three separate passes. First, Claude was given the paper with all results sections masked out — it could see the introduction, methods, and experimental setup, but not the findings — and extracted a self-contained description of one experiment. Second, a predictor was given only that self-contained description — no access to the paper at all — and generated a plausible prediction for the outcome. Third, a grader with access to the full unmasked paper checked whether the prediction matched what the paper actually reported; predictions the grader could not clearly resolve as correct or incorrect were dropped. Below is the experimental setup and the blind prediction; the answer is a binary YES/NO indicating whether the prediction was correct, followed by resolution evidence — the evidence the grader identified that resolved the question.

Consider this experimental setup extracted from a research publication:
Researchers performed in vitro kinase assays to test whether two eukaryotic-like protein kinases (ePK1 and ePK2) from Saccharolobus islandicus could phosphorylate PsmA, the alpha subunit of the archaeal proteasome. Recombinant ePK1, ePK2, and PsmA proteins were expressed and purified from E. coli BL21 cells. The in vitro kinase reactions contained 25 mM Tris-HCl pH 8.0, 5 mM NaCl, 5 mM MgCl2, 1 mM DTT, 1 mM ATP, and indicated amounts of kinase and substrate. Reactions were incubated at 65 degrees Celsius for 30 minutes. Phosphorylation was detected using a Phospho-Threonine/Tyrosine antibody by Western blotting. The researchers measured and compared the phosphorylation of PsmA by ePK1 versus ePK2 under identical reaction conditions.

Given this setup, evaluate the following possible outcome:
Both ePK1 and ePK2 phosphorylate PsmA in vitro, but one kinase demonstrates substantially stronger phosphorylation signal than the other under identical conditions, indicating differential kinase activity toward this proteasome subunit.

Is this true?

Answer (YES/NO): NO